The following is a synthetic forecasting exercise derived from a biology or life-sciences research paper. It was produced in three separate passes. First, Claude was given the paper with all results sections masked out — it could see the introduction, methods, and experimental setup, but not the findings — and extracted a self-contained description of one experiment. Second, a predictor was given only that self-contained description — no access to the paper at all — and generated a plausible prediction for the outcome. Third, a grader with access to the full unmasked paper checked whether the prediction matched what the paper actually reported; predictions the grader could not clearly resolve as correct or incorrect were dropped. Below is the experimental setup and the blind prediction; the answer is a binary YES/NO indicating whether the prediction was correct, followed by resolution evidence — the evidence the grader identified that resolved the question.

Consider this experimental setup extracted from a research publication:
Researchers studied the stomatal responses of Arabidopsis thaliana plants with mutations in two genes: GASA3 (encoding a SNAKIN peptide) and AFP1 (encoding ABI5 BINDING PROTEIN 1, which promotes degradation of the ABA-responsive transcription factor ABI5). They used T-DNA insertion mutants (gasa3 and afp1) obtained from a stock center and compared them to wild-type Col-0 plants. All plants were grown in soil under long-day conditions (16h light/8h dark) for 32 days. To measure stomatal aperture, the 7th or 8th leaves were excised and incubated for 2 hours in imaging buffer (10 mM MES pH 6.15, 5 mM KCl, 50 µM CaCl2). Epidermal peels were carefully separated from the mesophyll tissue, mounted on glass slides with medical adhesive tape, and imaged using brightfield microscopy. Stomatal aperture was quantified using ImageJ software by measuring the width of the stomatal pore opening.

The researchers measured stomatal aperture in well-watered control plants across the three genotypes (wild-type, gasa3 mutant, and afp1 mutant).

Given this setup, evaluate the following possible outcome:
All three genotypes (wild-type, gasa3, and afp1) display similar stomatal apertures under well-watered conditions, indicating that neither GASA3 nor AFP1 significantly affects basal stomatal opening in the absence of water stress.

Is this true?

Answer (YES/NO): NO